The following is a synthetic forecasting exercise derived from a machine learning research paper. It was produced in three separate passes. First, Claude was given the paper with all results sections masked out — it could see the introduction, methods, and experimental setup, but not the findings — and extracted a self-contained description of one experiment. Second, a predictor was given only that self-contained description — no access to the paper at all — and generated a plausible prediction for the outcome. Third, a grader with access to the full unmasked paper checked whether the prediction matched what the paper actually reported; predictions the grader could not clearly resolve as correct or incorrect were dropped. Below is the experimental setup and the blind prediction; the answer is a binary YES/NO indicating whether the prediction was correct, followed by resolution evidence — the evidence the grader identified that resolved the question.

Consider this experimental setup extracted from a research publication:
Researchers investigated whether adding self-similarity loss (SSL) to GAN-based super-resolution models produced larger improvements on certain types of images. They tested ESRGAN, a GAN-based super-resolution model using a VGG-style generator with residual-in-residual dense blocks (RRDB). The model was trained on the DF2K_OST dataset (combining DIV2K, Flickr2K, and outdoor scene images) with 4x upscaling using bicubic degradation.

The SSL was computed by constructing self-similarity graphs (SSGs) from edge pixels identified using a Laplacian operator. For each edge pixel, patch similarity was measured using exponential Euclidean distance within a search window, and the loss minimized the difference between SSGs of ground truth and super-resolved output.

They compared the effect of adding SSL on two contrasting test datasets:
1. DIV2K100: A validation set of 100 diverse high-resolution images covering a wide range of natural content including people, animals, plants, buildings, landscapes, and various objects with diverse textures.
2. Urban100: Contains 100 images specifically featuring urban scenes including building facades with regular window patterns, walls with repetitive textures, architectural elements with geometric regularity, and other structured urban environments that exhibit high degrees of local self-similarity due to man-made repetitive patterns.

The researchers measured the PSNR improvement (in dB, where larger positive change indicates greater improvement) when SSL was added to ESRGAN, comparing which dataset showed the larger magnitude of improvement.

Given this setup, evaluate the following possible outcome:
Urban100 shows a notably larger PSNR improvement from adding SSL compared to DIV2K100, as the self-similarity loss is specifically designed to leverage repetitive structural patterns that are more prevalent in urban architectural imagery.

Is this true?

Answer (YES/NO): YES